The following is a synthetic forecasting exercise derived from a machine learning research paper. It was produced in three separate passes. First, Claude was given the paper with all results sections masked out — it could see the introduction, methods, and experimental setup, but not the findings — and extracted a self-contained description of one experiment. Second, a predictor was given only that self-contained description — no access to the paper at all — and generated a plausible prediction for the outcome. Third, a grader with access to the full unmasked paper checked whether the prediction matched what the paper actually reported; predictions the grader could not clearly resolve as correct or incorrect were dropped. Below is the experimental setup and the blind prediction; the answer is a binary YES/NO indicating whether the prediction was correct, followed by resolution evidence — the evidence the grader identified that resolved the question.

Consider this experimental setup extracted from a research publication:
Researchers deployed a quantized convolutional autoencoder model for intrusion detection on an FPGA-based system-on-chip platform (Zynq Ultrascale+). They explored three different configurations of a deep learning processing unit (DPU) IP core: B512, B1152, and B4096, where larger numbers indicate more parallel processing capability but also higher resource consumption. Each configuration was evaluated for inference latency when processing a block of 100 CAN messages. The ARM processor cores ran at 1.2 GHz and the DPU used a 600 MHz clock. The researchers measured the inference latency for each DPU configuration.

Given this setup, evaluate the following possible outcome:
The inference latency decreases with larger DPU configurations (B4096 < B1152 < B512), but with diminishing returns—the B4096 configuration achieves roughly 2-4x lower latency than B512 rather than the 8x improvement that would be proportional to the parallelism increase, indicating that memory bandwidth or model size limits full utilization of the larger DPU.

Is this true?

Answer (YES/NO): YES